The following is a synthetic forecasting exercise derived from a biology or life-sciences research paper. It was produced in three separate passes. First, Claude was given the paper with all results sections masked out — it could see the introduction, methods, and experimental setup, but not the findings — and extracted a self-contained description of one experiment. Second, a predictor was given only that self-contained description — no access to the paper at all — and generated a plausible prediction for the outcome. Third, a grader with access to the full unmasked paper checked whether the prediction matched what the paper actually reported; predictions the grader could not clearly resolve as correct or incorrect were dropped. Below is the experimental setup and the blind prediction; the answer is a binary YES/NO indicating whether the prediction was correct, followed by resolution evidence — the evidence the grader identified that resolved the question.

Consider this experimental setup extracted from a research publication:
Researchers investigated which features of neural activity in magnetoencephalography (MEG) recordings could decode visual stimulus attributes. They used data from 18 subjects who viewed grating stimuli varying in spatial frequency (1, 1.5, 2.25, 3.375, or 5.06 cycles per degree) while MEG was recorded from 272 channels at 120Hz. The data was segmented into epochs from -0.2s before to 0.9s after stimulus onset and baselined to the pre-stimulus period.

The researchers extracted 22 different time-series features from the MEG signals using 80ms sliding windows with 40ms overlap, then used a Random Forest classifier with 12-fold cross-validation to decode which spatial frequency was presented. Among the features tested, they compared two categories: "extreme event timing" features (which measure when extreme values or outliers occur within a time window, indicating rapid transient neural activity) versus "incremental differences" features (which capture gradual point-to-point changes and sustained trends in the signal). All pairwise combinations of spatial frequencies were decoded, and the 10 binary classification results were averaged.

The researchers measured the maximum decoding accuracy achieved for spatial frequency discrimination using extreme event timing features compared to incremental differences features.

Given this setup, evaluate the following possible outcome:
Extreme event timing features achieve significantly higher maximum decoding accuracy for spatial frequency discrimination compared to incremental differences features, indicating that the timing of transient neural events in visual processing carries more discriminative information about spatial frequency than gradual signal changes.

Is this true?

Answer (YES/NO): YES